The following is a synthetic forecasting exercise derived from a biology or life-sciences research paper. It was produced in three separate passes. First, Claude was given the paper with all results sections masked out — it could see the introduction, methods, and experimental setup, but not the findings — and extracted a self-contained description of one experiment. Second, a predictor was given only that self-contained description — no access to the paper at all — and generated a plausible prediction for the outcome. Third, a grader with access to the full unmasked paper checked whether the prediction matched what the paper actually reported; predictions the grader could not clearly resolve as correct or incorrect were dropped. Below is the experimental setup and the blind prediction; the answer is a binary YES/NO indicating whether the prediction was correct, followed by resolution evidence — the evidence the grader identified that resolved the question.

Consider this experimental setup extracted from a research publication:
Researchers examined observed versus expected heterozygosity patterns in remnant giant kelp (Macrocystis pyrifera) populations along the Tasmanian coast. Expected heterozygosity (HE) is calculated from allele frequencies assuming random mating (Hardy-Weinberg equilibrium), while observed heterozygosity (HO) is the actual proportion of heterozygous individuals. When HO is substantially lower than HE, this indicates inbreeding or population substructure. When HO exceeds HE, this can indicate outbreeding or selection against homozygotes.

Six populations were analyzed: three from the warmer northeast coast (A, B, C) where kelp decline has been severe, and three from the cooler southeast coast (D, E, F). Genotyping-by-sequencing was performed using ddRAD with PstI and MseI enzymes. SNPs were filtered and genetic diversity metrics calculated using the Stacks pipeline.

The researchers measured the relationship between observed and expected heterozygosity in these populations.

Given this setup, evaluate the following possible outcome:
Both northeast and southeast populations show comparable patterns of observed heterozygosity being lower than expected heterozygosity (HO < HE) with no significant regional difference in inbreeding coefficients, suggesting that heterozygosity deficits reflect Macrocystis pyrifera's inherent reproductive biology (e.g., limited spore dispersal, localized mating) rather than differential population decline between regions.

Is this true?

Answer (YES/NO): NO